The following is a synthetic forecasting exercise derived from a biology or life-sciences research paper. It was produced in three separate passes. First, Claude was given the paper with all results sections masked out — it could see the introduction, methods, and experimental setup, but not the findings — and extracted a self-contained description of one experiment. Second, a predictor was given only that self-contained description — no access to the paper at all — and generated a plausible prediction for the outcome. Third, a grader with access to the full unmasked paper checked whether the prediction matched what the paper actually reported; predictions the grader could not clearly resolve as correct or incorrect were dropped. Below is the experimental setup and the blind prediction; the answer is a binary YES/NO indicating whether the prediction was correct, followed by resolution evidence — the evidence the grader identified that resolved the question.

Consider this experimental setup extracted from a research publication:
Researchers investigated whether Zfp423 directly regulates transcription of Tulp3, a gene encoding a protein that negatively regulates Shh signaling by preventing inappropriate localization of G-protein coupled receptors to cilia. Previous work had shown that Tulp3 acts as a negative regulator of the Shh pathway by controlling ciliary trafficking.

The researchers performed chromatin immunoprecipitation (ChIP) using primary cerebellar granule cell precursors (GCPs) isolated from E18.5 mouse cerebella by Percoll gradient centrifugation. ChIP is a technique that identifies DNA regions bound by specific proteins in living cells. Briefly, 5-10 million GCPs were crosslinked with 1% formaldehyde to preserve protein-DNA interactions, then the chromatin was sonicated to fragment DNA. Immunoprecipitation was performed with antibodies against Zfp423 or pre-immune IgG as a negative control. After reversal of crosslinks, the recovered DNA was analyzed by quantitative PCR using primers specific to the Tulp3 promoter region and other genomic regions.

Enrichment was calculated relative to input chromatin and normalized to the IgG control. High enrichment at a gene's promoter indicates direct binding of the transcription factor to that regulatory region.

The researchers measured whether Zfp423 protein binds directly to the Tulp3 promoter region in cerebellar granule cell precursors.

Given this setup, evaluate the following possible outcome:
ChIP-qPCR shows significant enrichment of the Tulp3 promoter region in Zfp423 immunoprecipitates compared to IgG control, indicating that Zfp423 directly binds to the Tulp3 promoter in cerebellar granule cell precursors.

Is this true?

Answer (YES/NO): NO